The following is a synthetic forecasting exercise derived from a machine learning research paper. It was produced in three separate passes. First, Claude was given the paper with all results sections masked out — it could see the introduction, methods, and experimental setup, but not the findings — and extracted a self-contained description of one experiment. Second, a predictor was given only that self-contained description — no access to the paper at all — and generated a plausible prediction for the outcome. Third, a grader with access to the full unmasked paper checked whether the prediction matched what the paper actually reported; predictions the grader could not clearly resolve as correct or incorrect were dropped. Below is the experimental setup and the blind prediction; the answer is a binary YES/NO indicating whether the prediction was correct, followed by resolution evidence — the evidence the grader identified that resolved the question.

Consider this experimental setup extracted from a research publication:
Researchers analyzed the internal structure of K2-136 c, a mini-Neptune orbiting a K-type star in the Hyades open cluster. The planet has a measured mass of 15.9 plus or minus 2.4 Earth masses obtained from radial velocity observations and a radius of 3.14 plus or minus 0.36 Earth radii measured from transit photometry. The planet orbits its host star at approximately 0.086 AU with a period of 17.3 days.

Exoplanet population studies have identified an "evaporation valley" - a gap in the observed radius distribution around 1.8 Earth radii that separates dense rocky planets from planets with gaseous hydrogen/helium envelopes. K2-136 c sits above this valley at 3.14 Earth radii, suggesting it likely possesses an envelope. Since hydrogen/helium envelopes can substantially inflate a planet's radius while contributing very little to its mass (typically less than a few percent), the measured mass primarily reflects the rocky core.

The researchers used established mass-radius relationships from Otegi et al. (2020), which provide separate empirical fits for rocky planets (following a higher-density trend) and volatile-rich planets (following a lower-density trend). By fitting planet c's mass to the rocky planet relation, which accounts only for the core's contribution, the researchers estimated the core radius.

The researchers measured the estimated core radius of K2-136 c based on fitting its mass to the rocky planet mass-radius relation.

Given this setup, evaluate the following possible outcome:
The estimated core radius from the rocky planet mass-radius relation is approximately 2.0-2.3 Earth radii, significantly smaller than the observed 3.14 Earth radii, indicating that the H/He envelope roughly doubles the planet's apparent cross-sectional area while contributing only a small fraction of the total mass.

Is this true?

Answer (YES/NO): YES